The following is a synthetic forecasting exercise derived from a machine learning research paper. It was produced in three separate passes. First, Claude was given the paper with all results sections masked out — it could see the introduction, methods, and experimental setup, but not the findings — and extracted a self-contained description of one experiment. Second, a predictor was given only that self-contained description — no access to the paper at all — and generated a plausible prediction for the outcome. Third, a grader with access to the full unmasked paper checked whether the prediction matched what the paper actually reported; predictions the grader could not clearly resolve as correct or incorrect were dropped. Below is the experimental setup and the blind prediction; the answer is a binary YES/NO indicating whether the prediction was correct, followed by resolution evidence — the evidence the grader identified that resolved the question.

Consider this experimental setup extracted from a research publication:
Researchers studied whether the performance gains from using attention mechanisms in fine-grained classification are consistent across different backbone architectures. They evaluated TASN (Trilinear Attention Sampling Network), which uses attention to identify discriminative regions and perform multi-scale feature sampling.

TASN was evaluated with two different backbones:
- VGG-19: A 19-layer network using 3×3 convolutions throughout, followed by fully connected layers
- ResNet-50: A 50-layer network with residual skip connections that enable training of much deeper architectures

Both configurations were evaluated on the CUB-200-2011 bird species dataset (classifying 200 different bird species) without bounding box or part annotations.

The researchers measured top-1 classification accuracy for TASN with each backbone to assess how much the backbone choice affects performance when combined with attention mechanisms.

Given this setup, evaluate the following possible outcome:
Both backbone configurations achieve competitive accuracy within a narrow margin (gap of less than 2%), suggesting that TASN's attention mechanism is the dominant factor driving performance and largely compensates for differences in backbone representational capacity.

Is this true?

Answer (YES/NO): YES